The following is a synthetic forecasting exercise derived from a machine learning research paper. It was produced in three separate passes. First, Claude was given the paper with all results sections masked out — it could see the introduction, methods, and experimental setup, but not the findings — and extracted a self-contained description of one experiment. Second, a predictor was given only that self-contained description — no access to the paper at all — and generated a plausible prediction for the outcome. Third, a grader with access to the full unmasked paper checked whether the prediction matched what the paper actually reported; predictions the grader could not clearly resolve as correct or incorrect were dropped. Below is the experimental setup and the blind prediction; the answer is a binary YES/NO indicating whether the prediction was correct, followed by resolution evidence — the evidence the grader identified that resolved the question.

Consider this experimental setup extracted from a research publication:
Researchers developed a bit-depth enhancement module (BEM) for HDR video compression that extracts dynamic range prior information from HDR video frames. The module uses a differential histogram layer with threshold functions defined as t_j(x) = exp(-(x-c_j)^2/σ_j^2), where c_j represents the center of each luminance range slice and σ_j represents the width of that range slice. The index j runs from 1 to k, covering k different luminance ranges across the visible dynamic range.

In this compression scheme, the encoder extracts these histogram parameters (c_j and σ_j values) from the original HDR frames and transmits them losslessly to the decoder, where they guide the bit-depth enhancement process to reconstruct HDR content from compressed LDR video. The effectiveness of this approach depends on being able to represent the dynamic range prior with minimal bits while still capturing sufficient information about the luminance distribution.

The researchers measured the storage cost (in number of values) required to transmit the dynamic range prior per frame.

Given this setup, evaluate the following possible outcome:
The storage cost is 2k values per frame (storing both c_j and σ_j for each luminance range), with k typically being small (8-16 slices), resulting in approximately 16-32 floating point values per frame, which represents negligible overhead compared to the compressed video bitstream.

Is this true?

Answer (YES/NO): NO